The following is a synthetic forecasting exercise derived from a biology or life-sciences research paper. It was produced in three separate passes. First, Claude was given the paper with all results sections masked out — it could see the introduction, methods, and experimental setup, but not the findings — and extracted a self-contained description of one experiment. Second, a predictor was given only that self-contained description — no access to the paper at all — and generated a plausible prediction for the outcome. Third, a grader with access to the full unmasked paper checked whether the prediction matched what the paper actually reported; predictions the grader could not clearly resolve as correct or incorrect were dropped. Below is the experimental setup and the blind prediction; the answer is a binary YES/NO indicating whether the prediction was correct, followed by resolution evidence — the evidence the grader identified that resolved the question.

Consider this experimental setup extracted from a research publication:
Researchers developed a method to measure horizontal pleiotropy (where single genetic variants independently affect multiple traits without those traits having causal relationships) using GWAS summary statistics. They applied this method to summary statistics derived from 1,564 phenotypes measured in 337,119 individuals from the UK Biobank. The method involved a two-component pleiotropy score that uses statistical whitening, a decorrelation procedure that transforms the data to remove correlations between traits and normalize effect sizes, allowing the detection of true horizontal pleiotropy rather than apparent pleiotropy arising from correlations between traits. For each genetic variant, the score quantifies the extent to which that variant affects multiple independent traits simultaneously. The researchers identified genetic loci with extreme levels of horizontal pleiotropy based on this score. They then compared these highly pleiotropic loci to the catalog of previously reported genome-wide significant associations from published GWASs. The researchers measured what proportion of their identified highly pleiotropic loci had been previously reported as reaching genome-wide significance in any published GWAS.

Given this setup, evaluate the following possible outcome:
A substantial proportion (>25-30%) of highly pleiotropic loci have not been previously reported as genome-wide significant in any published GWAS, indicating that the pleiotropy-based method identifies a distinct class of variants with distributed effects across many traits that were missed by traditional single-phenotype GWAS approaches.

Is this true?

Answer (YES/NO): YES